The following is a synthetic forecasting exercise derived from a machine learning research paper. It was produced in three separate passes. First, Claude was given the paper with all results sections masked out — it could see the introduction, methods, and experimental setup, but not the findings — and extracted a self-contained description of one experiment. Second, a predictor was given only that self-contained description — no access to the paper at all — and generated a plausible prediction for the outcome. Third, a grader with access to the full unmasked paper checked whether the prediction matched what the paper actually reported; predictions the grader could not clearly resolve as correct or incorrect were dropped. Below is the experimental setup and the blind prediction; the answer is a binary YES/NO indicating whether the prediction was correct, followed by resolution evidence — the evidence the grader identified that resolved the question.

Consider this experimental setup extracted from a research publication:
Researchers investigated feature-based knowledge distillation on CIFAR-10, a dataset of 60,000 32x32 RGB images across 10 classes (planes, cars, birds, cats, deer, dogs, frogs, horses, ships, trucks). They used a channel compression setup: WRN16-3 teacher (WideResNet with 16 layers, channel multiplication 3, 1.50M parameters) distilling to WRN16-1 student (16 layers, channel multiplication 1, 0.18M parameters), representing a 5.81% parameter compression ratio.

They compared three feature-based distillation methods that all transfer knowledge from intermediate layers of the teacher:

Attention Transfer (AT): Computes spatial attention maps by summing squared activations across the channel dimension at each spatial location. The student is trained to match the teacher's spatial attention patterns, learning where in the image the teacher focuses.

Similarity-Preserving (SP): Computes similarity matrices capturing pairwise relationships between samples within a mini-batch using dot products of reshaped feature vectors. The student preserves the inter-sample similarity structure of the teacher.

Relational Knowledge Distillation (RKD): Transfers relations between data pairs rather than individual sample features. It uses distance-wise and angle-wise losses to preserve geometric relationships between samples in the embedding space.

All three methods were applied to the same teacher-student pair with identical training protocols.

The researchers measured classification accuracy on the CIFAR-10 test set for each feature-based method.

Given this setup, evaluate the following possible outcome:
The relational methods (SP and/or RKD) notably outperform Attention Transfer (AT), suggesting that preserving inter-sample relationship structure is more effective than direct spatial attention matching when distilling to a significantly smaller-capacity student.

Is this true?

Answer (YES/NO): NO